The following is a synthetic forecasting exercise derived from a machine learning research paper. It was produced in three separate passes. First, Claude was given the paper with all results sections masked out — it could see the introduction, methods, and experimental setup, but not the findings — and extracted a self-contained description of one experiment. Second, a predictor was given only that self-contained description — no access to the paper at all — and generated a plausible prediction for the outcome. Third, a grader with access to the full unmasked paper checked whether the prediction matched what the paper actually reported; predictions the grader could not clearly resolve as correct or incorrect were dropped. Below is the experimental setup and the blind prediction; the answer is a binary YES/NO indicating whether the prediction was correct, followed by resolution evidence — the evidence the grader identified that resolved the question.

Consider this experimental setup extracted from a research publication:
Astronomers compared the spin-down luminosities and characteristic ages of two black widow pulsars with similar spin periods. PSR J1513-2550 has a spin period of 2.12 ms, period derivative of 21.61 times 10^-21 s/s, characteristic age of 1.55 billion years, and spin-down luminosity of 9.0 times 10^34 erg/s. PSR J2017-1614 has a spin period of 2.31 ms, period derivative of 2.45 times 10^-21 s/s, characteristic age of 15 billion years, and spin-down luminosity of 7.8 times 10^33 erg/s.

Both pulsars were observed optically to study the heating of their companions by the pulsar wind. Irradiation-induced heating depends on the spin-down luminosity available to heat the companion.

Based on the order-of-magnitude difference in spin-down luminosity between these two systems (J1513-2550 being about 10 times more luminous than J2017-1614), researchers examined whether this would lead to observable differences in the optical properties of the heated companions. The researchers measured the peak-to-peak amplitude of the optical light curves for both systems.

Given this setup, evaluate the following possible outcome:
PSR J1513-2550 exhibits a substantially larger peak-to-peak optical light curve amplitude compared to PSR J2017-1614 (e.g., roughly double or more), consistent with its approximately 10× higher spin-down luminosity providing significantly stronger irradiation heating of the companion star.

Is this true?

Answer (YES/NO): NO